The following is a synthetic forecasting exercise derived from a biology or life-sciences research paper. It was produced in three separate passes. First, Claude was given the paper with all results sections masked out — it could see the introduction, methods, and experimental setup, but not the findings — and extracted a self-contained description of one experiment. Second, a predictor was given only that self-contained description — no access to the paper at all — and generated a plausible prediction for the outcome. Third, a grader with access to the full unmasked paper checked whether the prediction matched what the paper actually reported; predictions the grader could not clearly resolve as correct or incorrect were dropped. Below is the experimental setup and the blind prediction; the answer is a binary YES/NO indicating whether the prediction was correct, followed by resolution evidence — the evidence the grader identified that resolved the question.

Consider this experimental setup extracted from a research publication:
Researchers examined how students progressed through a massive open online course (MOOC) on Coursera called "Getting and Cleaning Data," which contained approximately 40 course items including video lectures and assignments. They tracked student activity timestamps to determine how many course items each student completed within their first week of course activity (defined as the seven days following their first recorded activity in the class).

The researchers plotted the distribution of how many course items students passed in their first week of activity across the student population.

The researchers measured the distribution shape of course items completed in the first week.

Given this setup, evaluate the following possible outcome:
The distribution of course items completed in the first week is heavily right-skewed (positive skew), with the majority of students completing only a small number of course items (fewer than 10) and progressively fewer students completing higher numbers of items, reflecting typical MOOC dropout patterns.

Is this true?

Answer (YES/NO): NO